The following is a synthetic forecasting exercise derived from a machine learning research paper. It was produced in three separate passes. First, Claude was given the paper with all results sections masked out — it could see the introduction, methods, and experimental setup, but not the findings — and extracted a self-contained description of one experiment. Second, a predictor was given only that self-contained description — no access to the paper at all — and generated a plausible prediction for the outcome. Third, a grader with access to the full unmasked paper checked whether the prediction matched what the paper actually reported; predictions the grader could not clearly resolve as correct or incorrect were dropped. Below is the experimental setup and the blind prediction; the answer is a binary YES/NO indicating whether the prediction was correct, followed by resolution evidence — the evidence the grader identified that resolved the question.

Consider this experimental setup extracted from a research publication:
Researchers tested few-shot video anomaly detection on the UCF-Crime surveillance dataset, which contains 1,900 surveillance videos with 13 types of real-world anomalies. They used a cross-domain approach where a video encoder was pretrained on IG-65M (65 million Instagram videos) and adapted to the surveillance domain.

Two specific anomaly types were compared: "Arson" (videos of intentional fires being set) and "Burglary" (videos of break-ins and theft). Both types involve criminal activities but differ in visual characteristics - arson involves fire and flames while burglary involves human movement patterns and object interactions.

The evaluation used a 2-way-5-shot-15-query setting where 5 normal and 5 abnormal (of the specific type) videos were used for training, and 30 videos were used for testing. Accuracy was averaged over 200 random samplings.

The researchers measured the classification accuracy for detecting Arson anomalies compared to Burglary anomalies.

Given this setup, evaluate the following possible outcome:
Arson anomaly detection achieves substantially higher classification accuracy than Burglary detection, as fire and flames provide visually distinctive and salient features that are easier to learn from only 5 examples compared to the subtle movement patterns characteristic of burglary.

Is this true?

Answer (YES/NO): YES